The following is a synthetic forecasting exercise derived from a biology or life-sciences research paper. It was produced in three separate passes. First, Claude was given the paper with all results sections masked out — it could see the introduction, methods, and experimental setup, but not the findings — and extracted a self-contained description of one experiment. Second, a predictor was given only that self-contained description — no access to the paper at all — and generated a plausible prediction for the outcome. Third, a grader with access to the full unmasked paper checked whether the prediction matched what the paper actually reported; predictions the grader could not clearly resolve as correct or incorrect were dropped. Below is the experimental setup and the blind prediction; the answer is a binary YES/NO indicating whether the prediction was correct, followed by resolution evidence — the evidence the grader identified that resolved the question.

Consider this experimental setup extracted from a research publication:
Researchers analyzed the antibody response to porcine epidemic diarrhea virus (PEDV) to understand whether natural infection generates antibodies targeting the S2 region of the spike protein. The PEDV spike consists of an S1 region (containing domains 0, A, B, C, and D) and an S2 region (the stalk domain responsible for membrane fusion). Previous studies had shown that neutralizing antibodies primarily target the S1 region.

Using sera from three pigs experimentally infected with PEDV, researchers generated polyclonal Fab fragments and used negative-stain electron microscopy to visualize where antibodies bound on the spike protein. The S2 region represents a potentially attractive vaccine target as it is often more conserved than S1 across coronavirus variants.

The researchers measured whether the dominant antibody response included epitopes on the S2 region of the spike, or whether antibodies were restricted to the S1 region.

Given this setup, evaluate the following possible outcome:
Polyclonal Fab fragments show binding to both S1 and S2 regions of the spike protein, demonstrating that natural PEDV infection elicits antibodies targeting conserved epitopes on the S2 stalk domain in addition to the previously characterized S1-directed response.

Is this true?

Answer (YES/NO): NO